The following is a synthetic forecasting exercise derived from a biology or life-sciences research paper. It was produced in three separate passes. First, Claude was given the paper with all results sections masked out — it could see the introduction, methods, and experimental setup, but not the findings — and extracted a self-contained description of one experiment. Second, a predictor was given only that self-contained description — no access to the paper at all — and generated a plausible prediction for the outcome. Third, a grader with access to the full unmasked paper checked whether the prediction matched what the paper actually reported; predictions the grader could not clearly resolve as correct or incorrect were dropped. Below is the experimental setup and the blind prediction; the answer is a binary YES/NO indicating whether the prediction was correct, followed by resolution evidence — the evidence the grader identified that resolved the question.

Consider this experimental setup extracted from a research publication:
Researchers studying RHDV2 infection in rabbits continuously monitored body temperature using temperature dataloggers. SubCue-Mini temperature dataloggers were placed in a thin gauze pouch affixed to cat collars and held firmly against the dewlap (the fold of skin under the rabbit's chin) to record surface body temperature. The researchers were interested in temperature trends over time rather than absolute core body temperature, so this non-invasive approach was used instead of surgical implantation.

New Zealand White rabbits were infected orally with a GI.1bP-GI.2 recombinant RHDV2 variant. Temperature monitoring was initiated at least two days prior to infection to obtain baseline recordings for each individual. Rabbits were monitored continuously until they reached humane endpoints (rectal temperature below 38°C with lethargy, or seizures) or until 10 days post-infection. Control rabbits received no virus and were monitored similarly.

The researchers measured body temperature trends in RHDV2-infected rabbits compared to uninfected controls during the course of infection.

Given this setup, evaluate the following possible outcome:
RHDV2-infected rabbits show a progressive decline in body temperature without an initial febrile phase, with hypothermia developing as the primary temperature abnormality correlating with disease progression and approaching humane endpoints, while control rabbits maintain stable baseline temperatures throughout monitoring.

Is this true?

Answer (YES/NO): NO